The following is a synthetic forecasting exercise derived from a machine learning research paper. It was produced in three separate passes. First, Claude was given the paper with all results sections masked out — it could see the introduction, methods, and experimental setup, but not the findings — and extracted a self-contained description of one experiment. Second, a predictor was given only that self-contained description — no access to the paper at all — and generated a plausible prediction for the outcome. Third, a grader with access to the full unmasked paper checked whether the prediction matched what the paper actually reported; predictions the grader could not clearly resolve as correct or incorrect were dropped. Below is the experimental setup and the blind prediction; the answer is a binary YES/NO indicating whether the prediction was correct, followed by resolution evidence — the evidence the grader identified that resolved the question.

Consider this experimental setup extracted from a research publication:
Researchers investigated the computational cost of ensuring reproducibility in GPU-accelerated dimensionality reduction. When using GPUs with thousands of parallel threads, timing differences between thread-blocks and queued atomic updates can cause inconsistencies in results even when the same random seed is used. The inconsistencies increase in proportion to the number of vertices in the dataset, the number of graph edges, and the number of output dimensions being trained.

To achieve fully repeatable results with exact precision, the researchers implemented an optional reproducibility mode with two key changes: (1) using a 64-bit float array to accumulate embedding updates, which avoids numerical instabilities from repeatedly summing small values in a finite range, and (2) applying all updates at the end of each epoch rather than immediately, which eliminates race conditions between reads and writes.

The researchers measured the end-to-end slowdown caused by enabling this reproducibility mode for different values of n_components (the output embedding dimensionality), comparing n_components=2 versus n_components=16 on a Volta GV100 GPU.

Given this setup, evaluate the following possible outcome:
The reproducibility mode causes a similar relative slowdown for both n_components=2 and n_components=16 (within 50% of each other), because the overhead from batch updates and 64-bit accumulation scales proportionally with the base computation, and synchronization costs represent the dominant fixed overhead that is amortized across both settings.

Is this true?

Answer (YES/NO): NO